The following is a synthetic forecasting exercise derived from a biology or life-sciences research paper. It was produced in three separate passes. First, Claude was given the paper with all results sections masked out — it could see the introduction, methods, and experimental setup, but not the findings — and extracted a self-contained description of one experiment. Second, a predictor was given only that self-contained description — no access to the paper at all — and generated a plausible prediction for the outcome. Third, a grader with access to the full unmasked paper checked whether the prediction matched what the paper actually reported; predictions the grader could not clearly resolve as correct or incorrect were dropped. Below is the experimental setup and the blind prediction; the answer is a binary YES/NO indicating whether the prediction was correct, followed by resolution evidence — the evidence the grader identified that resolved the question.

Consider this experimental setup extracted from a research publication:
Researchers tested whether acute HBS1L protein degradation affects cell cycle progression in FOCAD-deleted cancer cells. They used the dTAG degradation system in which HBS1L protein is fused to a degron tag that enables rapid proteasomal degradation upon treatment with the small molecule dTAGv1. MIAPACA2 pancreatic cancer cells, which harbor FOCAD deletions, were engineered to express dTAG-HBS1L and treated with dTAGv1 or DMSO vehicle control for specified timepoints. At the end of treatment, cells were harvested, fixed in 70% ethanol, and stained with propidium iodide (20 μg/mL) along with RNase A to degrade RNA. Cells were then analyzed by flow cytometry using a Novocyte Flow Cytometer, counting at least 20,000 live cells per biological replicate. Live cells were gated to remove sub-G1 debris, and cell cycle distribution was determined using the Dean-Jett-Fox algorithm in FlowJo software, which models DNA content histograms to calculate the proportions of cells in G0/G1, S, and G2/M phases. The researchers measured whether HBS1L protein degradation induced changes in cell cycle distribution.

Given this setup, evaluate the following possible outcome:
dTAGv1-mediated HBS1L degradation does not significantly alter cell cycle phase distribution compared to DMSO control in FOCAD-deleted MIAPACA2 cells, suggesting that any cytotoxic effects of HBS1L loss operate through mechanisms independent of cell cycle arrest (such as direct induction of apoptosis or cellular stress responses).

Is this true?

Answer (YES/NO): NO